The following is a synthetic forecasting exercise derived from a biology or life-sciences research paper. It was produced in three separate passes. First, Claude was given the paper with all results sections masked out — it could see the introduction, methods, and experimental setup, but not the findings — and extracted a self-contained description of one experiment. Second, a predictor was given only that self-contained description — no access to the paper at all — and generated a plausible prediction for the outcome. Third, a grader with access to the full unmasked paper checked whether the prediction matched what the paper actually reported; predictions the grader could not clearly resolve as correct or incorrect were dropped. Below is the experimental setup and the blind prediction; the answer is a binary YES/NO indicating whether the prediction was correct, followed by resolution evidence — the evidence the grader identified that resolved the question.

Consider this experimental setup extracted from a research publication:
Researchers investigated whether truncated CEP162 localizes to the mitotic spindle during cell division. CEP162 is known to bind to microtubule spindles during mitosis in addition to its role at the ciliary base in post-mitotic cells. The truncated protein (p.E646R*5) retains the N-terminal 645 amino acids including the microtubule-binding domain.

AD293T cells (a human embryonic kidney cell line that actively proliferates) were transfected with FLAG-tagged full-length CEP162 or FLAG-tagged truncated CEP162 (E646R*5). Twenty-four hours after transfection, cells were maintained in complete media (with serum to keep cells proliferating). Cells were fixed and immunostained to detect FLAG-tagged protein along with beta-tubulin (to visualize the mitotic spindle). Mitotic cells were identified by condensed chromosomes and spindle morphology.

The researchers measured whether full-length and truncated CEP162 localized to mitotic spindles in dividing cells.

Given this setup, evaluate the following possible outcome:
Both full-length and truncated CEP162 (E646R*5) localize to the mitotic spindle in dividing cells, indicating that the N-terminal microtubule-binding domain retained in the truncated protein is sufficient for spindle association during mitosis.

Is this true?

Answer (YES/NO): YES